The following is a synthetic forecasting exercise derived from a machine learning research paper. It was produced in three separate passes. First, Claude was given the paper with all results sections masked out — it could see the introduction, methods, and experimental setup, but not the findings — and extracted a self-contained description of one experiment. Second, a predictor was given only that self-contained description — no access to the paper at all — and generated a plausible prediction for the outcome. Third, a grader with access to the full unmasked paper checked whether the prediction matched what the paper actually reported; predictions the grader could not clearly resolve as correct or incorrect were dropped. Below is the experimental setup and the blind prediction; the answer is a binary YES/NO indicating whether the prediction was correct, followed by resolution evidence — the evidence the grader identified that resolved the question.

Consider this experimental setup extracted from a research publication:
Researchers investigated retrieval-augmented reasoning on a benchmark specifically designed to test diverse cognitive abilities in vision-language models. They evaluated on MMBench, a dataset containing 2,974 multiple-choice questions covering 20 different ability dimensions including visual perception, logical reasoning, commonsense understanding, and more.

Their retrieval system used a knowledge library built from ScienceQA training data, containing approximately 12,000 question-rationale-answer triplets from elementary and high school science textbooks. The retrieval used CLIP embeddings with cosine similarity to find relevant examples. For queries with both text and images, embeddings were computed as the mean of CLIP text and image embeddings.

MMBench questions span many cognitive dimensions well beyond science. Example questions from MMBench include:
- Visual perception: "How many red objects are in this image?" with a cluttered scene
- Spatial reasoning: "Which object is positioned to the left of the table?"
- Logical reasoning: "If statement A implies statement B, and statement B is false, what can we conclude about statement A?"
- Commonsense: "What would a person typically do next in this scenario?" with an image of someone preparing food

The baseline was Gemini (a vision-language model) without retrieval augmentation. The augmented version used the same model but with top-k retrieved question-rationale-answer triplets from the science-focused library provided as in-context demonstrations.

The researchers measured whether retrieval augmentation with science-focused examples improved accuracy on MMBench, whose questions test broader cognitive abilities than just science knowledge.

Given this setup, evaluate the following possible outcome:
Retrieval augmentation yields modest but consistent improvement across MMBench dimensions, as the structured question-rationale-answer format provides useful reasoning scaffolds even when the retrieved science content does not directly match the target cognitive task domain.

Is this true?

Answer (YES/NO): NO